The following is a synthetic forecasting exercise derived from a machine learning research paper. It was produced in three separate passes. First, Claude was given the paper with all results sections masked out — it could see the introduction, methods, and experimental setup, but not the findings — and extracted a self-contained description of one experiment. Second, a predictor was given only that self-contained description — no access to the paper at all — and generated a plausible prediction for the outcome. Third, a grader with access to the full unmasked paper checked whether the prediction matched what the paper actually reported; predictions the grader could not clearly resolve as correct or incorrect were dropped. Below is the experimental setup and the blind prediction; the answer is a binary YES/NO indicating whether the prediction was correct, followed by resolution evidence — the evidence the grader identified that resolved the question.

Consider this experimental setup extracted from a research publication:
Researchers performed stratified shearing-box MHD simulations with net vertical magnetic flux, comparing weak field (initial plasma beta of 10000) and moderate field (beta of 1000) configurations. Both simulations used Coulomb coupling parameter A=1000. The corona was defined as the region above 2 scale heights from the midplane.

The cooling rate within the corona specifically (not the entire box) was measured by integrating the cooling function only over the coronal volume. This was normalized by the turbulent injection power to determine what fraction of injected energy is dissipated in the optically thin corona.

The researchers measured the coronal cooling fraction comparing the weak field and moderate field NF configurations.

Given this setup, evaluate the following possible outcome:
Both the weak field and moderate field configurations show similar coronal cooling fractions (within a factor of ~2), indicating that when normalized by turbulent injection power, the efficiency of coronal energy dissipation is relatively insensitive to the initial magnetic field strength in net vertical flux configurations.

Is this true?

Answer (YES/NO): NO